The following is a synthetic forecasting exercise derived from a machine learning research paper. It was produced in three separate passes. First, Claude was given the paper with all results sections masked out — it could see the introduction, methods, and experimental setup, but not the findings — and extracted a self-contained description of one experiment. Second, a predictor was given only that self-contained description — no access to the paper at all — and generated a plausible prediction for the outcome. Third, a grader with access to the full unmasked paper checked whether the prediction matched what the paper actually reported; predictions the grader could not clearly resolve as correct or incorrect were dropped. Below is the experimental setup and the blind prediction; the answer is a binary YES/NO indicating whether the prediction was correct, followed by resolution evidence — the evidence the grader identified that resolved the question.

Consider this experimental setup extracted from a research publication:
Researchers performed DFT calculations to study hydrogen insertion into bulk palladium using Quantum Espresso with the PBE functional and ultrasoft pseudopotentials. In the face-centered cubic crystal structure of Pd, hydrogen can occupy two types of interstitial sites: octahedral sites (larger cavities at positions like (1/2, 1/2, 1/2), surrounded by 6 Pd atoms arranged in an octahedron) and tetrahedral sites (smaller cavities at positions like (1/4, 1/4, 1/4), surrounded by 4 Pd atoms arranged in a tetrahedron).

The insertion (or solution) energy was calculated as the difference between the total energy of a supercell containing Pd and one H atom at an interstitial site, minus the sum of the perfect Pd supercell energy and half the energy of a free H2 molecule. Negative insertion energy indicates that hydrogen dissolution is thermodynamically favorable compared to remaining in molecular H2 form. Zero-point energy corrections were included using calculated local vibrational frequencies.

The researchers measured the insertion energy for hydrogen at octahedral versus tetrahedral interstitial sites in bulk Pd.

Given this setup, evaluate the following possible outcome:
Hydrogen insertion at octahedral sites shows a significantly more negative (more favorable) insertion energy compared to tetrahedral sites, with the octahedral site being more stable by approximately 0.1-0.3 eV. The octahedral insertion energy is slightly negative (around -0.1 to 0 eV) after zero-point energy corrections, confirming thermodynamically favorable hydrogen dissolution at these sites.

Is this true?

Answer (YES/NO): NO